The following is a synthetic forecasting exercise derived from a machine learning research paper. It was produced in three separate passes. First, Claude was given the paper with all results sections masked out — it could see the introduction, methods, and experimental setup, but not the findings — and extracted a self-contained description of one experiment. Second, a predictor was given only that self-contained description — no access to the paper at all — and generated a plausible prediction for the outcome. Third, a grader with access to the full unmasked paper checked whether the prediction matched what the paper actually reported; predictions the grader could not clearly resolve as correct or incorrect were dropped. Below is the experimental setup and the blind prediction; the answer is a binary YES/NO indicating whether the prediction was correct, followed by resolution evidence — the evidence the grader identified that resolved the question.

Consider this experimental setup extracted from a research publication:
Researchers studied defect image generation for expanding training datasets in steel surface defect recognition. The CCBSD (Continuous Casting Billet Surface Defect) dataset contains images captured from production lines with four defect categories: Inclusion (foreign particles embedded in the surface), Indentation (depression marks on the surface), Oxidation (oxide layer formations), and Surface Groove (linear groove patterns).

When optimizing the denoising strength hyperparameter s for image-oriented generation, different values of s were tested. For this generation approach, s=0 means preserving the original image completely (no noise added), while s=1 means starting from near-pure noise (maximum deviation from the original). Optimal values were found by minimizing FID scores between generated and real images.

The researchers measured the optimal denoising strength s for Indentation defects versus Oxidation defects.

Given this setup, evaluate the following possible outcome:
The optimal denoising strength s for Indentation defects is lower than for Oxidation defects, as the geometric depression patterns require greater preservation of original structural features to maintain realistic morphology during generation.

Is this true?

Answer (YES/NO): YES